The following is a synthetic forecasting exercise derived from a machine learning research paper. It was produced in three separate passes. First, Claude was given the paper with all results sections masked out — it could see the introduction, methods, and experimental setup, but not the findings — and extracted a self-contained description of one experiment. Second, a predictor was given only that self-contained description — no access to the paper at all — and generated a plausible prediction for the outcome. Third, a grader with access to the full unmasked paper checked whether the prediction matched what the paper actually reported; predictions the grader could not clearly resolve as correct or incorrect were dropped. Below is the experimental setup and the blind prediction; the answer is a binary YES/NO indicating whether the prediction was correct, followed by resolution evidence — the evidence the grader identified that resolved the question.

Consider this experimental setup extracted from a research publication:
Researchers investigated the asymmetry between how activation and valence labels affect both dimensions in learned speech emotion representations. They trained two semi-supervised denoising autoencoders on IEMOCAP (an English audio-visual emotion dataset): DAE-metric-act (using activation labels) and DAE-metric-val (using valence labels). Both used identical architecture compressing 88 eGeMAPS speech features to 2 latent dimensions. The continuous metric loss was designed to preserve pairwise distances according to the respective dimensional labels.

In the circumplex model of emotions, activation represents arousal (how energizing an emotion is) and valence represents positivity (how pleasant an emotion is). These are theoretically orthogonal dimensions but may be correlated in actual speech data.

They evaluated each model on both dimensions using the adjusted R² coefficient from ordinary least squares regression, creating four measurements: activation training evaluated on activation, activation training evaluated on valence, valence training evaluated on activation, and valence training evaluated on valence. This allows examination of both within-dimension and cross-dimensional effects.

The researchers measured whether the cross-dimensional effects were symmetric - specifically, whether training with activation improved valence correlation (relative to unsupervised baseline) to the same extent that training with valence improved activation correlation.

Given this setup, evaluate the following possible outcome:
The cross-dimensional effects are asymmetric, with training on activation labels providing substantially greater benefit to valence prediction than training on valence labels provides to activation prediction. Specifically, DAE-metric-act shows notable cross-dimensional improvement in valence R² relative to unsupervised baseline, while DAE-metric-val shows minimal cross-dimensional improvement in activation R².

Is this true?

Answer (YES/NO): YES